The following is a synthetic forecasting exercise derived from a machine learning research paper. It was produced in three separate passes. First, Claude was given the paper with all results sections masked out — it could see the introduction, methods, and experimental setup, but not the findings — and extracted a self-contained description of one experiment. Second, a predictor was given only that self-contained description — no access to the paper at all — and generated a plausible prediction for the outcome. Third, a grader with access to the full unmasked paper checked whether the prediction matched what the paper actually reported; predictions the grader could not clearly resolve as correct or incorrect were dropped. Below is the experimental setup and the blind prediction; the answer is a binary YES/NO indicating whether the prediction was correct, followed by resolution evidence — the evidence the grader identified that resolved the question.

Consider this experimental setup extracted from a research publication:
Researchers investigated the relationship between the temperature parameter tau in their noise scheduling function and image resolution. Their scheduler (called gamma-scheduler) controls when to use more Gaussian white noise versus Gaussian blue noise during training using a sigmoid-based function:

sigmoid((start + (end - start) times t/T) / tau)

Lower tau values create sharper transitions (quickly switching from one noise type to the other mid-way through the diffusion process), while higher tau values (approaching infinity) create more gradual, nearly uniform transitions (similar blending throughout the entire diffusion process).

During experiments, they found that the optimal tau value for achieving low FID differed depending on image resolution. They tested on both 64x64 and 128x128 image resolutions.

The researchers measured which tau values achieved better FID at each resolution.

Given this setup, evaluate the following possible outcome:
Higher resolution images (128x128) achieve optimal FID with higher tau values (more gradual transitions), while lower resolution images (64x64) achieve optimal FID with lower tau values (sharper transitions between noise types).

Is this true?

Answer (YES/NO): NO